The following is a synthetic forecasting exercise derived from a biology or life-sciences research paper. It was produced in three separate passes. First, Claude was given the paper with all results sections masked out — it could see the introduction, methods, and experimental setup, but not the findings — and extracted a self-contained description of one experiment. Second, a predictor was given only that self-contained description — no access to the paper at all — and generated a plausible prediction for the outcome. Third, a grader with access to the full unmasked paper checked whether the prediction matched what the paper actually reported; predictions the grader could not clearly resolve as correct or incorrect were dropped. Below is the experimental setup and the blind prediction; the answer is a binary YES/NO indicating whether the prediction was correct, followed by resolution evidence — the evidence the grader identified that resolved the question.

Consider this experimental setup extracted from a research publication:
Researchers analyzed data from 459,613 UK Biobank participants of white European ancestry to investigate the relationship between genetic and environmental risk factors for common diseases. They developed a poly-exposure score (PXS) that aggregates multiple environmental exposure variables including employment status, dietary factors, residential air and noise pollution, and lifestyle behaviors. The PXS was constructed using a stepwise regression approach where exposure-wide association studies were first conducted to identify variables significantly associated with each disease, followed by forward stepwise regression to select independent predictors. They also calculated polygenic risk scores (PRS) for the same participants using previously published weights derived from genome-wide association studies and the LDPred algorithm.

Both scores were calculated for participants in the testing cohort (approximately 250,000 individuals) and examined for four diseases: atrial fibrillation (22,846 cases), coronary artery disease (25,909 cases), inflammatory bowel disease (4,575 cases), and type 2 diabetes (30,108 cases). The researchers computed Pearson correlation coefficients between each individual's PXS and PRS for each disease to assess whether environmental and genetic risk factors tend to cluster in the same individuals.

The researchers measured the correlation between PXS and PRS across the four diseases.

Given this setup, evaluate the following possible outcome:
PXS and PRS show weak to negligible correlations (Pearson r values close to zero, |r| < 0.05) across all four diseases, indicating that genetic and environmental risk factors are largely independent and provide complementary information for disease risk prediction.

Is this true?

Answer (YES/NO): NO